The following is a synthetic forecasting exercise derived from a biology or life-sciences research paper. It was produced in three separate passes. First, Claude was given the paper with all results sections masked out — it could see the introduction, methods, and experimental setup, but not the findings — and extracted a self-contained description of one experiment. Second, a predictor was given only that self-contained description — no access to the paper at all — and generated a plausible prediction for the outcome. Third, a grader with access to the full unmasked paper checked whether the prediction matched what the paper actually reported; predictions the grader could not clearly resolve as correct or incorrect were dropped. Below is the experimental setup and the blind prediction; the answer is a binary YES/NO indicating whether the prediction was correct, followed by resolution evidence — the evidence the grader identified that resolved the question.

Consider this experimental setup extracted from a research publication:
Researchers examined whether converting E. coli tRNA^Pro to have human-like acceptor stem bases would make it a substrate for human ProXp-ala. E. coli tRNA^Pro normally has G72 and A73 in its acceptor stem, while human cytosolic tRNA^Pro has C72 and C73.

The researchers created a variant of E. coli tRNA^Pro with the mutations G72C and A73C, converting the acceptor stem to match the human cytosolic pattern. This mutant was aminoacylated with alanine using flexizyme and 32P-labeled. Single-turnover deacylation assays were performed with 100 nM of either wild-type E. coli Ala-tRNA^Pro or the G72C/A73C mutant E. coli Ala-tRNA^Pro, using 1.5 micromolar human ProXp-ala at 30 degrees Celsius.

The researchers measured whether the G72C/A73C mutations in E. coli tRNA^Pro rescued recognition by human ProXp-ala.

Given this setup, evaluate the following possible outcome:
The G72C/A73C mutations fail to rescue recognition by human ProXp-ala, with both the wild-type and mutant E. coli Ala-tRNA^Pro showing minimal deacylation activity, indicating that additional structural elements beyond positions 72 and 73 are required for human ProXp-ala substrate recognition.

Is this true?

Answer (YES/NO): NO